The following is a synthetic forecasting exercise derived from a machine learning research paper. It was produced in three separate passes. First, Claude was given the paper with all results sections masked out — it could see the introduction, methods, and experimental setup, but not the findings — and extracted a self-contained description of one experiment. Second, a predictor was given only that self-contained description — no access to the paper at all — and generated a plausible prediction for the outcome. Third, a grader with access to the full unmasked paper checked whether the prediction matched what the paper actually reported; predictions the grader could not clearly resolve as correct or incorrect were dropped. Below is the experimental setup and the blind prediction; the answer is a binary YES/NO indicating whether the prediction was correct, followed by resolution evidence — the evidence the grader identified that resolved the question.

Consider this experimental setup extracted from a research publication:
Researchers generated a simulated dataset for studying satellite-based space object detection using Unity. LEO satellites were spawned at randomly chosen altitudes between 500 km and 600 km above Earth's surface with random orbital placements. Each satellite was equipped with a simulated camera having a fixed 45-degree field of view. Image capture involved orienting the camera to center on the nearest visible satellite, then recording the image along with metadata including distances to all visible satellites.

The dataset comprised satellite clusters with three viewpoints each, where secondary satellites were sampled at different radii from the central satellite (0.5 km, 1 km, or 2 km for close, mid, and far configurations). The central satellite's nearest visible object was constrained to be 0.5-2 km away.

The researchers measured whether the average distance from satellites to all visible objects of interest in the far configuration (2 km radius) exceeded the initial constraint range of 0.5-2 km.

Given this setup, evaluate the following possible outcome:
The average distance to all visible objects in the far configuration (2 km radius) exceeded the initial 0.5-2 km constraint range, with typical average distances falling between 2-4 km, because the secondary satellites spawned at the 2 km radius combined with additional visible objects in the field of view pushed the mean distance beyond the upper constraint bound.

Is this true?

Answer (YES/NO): YES